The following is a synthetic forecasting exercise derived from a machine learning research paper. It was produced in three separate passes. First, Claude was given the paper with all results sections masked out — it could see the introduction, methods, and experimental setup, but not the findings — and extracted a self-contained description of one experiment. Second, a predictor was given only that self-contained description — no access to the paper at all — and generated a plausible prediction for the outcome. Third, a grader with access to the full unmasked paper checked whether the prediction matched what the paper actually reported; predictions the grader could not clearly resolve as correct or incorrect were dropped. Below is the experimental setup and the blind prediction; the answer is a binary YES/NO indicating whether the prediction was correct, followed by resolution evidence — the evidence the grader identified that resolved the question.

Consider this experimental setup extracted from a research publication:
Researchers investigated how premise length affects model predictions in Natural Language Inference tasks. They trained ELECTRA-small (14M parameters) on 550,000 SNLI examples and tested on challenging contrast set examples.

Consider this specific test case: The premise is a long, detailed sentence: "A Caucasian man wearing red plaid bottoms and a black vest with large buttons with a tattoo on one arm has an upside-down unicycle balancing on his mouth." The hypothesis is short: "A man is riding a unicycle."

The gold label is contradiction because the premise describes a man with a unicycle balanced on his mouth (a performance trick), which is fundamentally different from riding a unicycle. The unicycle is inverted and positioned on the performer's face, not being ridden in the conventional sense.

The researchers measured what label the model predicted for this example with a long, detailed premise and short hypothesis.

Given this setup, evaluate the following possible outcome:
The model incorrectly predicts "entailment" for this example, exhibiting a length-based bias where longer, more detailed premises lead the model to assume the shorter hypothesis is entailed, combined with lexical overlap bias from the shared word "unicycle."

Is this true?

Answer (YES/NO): YES